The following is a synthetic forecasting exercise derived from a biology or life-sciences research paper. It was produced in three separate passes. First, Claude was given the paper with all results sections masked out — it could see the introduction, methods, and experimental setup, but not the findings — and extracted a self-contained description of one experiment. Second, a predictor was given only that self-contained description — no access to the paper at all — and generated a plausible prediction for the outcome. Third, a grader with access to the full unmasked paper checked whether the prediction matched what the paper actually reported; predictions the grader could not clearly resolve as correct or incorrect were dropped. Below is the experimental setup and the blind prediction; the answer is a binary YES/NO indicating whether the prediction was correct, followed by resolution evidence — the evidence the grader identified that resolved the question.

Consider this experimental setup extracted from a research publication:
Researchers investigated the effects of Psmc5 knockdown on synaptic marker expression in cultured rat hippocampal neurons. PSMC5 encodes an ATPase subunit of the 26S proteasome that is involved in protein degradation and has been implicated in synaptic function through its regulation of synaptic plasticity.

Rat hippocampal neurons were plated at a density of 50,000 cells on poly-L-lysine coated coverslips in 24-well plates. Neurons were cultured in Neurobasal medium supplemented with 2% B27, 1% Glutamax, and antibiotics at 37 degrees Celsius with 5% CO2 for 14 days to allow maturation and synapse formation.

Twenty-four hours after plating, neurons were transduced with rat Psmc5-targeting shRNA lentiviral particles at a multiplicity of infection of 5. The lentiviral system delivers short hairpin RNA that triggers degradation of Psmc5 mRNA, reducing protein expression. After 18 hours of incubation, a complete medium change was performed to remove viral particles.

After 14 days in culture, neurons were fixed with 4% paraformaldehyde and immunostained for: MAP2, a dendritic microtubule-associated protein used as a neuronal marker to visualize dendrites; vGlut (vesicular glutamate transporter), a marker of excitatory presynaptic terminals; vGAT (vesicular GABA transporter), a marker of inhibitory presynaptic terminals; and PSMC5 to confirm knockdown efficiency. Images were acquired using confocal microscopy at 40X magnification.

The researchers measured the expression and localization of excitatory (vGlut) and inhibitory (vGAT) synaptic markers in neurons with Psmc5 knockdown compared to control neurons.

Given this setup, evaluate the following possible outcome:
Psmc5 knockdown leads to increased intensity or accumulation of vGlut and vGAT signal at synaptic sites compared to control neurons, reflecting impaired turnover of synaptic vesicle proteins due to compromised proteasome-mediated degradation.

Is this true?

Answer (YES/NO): NO